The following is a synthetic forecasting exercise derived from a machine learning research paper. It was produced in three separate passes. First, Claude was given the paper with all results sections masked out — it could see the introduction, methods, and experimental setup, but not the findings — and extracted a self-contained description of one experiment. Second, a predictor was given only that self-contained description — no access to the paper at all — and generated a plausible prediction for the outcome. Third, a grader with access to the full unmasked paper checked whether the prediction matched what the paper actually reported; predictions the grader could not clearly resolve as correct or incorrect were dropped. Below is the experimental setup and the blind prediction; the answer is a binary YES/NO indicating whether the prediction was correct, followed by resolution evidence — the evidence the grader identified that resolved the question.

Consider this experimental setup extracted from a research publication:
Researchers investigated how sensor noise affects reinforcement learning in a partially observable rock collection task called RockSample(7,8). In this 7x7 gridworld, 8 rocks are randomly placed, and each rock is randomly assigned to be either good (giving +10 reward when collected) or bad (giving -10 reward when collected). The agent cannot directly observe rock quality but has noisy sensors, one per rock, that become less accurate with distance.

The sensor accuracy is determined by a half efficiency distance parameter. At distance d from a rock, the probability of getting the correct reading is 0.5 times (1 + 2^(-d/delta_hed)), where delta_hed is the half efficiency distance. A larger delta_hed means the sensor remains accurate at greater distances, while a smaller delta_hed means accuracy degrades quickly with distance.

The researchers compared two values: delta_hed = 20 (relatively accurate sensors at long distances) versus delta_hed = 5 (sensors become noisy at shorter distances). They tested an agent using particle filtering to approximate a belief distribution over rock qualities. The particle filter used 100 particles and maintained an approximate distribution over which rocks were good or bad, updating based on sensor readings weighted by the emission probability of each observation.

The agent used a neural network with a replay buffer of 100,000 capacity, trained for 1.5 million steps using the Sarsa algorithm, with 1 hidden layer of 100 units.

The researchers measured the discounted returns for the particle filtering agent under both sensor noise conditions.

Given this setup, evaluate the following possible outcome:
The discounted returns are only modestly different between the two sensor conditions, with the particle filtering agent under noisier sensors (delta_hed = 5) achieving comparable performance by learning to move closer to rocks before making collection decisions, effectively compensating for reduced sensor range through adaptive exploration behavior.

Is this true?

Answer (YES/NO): NO